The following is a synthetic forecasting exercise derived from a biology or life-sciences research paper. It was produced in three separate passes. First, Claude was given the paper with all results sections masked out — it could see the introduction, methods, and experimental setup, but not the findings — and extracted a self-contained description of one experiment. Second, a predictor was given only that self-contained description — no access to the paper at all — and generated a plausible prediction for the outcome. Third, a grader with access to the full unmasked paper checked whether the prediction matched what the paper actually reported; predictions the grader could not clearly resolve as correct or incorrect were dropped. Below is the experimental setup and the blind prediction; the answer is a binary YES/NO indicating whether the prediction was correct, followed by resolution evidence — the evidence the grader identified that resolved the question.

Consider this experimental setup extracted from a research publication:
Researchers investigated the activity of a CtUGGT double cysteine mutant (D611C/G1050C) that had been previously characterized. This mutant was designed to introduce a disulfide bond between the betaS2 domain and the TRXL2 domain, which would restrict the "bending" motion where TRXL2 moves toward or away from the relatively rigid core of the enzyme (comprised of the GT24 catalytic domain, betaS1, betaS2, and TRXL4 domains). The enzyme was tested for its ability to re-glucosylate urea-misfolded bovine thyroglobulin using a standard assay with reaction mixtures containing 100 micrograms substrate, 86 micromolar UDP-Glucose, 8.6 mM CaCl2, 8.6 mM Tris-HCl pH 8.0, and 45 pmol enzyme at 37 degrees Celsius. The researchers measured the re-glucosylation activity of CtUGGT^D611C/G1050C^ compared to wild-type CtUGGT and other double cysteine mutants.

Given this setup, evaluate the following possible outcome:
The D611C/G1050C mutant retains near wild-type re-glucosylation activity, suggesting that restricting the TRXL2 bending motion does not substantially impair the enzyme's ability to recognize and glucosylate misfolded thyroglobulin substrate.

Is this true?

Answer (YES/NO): NO